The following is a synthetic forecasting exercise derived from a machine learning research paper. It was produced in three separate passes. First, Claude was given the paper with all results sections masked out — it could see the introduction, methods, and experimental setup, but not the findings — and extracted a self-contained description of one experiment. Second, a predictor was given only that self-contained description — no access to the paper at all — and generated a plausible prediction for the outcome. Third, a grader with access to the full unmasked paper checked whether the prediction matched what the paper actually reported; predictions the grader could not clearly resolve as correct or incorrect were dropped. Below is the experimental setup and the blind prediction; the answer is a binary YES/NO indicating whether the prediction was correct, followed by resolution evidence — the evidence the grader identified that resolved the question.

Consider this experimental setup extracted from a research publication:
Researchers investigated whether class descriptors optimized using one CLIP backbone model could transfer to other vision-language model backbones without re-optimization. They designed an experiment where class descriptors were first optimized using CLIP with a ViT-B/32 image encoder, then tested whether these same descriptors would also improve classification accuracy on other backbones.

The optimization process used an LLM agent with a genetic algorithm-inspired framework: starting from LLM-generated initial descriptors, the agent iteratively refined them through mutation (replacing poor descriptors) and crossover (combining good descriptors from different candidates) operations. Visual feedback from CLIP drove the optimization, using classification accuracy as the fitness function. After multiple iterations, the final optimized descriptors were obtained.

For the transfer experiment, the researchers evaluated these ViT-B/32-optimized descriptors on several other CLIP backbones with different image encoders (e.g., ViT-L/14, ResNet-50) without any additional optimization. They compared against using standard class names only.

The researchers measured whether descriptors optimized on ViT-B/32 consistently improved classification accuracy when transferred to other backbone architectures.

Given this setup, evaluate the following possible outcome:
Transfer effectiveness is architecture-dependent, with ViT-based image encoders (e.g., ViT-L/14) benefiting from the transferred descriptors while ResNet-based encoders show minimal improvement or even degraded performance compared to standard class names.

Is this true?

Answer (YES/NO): NO